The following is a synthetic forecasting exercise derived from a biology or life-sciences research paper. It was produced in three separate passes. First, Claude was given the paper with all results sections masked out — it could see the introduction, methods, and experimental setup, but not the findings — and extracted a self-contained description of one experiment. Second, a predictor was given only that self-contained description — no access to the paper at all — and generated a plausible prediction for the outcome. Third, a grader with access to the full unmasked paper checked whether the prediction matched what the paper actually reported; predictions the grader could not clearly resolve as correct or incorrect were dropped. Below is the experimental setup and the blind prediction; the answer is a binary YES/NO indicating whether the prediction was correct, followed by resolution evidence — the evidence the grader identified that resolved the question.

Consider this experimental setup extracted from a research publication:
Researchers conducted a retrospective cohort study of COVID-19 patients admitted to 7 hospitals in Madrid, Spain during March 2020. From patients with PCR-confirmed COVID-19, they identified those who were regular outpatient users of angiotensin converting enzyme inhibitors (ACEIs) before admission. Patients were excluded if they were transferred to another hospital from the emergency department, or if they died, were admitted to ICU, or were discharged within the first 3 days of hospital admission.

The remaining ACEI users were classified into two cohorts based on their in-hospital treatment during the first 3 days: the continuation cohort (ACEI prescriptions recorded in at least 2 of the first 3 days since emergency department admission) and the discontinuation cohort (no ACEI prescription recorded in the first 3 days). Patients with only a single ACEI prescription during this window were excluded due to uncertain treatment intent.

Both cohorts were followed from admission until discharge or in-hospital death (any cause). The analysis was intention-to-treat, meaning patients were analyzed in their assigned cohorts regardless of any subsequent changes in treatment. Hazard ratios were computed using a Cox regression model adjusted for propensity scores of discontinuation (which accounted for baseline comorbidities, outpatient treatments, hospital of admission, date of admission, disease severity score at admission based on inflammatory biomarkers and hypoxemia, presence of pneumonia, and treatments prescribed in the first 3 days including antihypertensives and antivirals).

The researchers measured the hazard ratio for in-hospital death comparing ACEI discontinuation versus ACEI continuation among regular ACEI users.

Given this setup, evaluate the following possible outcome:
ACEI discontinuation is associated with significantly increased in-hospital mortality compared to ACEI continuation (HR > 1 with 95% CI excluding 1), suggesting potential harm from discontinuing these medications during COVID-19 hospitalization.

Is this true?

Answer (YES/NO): NO